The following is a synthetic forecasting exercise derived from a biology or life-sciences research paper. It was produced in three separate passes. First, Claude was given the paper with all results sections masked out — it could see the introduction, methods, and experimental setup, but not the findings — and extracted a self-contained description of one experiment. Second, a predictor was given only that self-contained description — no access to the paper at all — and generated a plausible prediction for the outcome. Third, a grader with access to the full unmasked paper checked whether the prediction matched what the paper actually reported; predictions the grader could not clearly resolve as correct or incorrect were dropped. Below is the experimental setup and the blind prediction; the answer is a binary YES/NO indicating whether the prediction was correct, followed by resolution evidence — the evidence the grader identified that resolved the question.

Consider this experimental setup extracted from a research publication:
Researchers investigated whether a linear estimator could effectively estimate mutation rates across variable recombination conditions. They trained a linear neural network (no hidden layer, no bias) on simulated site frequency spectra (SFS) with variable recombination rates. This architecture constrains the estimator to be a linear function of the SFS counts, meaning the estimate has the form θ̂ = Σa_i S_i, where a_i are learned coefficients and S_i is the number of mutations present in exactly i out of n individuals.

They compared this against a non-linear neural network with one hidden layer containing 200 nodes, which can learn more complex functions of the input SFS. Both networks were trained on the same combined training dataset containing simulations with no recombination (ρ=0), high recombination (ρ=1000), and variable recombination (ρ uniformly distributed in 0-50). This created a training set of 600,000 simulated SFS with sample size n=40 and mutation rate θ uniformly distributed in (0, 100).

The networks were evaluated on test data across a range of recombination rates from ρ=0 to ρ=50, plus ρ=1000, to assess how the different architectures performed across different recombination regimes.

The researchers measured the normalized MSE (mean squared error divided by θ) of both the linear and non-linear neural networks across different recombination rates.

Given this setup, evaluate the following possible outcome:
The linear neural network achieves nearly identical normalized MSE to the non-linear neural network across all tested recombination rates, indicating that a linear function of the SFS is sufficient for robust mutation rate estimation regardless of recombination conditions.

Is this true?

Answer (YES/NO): NO